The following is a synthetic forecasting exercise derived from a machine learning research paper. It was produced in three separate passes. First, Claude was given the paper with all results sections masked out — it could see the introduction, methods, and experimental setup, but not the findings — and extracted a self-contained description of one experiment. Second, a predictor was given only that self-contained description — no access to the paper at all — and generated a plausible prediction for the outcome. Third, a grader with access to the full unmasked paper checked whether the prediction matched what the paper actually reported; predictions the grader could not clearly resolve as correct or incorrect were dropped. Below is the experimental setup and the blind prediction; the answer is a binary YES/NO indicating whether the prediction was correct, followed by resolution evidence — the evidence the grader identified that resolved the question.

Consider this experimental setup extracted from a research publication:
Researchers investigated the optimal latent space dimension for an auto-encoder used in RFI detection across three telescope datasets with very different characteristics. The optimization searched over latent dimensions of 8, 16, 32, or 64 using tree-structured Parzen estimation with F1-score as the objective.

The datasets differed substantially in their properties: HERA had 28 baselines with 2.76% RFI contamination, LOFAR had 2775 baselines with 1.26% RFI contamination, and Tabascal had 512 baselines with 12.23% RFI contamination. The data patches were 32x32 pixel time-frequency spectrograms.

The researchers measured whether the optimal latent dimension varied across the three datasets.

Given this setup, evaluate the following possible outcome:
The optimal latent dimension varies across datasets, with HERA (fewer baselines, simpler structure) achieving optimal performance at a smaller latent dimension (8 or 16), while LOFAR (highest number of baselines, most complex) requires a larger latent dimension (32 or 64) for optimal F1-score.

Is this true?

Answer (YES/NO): NO